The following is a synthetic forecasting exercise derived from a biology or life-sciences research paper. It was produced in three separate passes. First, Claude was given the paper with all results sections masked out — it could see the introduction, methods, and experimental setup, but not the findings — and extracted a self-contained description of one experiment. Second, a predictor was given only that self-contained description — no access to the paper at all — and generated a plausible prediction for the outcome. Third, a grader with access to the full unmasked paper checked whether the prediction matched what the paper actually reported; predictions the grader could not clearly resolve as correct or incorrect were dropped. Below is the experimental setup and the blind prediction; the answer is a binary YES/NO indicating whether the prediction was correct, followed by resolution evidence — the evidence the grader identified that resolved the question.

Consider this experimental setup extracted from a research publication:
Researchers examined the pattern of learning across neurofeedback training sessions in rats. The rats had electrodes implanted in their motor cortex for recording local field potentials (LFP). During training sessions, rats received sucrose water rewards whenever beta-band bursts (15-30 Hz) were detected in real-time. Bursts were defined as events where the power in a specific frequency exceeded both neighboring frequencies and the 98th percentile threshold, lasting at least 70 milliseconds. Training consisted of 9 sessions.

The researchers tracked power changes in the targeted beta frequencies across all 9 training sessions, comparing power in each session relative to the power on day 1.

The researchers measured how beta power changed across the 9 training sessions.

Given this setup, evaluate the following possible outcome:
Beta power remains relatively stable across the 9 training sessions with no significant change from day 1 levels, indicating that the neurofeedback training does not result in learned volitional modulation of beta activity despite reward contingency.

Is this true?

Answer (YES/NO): NO